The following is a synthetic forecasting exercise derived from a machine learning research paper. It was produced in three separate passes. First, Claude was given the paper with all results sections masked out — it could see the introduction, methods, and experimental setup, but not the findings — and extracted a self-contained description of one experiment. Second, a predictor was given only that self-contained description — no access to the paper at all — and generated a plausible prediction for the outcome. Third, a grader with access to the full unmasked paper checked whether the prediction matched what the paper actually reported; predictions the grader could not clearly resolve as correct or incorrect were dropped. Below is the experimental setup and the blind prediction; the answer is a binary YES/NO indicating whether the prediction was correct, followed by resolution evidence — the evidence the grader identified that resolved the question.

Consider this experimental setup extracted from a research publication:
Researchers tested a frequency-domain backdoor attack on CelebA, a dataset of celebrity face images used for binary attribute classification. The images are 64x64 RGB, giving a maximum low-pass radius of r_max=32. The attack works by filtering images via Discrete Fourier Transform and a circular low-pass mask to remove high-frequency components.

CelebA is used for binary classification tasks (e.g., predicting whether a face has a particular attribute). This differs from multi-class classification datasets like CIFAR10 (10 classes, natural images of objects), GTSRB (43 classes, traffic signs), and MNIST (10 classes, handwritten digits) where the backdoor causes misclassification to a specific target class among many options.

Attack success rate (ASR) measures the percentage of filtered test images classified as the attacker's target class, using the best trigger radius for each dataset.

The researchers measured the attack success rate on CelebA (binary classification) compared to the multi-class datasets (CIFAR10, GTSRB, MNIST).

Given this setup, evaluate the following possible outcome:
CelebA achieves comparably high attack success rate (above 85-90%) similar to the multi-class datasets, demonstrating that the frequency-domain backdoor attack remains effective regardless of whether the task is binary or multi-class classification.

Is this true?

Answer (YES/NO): YES